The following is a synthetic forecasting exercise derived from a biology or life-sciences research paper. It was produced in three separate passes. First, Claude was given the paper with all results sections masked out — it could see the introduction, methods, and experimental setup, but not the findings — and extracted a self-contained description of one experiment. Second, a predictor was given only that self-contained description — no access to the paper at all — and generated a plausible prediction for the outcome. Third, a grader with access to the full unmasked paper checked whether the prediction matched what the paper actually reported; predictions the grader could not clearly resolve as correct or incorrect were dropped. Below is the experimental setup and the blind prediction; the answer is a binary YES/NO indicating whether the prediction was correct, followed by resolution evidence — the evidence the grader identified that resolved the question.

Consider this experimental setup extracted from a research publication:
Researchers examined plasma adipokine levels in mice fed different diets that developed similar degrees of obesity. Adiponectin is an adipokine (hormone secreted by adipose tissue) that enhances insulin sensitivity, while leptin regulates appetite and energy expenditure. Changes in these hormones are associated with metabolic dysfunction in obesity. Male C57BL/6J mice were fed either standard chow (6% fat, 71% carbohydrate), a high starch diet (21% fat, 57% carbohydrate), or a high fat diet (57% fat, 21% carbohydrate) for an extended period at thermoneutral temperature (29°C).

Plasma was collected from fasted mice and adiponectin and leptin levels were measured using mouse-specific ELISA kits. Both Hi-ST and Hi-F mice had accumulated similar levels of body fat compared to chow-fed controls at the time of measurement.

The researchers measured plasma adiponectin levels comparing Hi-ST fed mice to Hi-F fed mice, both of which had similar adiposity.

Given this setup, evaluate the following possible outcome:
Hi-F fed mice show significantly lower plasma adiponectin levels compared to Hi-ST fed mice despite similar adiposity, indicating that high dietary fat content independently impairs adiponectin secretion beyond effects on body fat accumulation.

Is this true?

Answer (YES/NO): NO